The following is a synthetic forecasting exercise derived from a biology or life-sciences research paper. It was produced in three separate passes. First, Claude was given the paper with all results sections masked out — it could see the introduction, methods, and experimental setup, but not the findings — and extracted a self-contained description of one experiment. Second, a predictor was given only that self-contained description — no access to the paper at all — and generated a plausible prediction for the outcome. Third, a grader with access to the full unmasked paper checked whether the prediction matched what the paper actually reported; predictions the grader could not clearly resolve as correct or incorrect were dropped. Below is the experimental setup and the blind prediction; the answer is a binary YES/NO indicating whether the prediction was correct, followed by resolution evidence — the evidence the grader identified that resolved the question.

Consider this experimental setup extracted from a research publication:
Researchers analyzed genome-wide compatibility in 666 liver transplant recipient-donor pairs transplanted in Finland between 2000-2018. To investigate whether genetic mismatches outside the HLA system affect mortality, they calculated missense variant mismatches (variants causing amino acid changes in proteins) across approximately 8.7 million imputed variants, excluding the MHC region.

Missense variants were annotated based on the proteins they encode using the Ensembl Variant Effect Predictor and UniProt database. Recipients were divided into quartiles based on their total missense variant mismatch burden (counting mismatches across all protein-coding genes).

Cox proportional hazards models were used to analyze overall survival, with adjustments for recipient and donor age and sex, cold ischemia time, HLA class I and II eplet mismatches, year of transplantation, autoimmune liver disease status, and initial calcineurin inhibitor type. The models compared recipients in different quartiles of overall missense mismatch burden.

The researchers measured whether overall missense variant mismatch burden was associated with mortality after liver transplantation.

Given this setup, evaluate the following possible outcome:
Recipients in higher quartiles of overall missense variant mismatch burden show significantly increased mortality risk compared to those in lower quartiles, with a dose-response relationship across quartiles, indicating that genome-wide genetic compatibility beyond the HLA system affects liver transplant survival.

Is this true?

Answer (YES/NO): NO